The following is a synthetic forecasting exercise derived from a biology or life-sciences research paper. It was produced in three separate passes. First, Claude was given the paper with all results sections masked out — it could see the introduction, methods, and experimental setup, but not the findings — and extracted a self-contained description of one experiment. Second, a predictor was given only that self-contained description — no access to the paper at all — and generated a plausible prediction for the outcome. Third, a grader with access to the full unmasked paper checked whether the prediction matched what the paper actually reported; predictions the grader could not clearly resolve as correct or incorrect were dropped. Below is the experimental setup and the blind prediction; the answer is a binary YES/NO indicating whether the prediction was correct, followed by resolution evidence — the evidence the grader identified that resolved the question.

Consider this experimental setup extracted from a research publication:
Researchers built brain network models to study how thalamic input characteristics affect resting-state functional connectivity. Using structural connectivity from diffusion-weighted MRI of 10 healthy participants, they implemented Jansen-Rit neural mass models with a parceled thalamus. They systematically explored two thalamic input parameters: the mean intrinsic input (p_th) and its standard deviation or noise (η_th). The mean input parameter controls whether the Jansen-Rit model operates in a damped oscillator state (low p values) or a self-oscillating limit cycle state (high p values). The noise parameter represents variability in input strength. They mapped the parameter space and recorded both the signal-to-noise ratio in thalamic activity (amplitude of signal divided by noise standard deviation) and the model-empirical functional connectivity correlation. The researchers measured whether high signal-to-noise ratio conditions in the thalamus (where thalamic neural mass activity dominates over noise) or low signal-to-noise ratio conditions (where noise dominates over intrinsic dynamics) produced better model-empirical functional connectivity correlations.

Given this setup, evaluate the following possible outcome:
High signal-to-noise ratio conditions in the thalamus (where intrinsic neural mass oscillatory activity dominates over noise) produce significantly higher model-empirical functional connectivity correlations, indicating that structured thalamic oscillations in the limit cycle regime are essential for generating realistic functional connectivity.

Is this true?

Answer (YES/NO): NO